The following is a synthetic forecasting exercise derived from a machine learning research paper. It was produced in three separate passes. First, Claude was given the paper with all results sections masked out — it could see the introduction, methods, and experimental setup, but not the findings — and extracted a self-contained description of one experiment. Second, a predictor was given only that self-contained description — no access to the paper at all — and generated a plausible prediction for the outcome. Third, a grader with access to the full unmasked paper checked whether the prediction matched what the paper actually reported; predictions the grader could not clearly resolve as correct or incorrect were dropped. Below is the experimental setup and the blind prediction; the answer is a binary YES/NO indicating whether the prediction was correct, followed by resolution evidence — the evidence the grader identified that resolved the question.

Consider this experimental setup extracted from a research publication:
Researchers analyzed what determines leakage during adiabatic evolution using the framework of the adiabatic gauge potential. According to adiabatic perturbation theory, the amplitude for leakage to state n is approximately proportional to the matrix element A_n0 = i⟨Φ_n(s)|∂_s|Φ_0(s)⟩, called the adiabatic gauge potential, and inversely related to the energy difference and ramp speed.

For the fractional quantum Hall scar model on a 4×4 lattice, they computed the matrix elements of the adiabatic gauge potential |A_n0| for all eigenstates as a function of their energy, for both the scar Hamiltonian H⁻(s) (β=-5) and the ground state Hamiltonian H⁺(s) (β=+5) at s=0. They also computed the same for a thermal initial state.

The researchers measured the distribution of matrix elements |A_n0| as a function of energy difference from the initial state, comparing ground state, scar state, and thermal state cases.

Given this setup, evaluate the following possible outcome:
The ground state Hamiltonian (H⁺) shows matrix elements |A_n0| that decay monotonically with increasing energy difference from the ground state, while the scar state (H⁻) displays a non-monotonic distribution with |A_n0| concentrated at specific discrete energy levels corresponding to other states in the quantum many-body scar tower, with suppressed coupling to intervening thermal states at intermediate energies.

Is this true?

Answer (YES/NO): NO